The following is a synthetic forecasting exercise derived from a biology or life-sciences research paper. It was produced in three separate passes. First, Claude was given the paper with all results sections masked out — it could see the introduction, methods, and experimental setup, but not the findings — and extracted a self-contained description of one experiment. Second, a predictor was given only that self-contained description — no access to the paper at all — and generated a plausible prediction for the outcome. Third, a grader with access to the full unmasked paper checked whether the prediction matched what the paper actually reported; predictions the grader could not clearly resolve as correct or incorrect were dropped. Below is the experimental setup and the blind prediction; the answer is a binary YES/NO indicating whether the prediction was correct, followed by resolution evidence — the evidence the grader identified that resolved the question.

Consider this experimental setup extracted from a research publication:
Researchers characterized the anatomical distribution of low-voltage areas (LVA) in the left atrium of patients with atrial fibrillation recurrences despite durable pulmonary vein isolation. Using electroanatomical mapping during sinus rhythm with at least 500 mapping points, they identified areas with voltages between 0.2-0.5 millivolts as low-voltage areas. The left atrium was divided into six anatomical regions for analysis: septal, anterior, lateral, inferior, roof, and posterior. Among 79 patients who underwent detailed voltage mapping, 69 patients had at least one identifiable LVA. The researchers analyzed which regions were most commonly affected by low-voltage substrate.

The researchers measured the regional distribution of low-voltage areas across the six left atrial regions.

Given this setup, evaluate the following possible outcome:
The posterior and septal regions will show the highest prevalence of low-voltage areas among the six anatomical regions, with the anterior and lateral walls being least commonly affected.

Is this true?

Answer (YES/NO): NO